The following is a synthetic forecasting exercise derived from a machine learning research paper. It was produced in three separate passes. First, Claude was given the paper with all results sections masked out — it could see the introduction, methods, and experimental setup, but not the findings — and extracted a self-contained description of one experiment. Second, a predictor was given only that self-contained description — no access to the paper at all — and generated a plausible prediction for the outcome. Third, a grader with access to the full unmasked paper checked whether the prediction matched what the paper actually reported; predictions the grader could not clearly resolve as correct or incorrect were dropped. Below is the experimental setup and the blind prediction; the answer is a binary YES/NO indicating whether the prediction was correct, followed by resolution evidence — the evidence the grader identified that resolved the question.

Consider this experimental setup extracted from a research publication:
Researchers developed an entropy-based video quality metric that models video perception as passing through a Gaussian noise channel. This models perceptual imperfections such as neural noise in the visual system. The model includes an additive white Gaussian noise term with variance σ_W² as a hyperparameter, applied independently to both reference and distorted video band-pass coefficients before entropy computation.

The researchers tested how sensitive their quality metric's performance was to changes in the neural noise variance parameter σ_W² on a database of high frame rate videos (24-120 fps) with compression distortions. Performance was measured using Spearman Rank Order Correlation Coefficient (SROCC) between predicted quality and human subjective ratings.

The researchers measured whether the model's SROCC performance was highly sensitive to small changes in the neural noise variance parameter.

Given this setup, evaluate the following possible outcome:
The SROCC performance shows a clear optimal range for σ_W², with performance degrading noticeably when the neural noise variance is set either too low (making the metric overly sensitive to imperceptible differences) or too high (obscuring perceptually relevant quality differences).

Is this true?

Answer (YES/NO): NO